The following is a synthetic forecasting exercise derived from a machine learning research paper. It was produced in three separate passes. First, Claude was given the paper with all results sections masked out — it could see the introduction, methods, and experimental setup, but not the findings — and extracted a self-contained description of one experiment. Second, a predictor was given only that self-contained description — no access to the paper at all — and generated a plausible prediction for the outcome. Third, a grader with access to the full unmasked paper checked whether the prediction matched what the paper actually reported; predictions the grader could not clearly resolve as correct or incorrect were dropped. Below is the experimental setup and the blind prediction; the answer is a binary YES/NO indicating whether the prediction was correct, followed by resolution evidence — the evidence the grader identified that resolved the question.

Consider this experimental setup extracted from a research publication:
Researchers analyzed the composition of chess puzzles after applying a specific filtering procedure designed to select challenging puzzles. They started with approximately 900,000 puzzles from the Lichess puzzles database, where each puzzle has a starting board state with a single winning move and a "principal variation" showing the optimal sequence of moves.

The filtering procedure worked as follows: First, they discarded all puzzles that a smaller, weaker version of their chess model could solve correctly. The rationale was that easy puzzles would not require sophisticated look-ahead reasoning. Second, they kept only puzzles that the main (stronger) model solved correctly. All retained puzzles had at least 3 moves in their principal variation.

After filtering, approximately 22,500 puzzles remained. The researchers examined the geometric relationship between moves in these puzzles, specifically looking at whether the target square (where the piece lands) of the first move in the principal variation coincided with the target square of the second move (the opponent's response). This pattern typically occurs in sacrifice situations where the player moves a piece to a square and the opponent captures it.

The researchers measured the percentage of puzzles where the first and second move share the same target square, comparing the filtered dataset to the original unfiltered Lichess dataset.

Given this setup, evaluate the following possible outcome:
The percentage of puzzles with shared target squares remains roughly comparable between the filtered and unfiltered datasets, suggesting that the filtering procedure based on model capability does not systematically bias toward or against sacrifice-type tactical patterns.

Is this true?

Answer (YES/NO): NO